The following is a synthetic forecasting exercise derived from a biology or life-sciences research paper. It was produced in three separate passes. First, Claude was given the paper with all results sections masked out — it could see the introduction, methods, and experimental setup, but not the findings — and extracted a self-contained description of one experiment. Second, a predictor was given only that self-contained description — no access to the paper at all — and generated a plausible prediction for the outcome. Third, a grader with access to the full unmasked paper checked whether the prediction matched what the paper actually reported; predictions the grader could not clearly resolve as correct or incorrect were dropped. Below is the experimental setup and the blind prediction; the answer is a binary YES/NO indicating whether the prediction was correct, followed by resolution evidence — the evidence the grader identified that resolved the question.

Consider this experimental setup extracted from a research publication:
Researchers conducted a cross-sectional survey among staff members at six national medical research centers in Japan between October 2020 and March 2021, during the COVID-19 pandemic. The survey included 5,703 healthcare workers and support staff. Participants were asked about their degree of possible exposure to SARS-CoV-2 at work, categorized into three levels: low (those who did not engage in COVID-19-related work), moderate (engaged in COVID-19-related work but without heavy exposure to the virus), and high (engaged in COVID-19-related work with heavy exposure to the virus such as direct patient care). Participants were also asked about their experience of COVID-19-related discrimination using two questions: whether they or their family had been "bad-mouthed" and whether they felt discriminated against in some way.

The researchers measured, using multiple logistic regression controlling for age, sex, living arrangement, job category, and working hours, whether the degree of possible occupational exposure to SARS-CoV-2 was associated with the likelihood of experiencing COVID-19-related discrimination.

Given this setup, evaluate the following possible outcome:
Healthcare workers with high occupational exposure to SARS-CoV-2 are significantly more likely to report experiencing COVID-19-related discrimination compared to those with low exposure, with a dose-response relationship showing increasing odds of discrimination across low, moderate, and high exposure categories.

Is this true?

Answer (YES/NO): YES